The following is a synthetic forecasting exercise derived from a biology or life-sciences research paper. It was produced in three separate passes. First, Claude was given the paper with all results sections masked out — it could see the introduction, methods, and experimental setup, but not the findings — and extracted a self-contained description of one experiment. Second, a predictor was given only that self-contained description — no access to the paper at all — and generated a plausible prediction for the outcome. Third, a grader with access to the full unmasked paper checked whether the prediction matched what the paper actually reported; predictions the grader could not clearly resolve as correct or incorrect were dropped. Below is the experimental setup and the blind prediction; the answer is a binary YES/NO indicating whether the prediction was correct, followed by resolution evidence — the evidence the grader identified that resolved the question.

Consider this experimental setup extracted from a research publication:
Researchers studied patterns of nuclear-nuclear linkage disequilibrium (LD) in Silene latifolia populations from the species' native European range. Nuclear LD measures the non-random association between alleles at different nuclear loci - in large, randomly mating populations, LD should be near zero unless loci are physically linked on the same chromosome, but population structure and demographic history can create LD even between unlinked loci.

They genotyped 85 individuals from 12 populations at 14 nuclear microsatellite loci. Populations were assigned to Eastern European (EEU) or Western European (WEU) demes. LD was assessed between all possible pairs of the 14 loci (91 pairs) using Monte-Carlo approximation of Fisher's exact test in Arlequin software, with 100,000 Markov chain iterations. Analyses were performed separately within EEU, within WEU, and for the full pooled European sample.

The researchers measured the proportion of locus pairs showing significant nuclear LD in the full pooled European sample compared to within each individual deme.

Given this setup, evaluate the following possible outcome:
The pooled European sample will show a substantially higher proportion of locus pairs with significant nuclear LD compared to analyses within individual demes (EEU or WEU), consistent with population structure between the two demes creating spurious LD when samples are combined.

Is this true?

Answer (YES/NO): YES